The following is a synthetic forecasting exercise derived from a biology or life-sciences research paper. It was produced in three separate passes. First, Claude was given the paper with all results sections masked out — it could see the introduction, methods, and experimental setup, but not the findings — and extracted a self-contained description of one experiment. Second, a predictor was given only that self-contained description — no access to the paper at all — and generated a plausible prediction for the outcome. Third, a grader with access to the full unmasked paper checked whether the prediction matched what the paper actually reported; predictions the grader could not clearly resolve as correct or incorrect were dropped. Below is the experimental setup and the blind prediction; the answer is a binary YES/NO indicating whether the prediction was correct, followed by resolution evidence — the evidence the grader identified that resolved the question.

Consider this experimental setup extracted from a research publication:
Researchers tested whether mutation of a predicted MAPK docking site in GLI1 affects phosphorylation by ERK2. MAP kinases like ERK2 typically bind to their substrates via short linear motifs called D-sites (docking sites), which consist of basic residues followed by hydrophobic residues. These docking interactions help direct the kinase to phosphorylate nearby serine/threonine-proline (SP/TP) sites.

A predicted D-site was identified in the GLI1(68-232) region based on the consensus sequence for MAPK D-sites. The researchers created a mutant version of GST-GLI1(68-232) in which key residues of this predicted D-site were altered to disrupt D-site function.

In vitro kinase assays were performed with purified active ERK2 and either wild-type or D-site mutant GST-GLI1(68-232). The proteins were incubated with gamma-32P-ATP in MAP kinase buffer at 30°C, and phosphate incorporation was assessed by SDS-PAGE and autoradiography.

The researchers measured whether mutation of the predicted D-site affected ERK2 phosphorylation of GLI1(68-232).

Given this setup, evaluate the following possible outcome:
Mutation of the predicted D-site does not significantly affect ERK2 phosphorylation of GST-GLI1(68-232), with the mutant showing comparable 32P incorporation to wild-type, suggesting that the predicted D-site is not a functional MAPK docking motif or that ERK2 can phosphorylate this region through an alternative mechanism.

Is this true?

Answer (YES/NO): NO